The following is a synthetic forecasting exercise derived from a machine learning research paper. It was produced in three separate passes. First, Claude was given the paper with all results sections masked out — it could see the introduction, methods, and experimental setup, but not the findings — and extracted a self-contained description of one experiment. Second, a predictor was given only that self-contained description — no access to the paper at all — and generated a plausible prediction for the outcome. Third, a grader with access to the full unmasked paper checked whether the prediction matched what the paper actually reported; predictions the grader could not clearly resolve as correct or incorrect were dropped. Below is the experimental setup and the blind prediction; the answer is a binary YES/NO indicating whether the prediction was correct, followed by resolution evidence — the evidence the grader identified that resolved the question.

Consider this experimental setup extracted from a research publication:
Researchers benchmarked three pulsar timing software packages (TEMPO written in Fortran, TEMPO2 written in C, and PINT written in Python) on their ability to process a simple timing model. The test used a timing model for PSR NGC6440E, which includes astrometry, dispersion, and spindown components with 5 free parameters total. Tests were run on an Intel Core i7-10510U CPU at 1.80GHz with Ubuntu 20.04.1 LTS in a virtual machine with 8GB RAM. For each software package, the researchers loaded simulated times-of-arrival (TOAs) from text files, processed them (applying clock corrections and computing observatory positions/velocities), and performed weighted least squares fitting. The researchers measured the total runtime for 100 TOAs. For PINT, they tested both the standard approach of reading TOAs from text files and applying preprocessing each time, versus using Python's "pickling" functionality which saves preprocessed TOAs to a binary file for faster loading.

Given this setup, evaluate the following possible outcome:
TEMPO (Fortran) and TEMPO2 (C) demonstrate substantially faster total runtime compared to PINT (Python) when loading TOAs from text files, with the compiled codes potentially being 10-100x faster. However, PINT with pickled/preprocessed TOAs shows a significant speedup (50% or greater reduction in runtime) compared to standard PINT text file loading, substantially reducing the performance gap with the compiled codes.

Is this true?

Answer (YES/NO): NO